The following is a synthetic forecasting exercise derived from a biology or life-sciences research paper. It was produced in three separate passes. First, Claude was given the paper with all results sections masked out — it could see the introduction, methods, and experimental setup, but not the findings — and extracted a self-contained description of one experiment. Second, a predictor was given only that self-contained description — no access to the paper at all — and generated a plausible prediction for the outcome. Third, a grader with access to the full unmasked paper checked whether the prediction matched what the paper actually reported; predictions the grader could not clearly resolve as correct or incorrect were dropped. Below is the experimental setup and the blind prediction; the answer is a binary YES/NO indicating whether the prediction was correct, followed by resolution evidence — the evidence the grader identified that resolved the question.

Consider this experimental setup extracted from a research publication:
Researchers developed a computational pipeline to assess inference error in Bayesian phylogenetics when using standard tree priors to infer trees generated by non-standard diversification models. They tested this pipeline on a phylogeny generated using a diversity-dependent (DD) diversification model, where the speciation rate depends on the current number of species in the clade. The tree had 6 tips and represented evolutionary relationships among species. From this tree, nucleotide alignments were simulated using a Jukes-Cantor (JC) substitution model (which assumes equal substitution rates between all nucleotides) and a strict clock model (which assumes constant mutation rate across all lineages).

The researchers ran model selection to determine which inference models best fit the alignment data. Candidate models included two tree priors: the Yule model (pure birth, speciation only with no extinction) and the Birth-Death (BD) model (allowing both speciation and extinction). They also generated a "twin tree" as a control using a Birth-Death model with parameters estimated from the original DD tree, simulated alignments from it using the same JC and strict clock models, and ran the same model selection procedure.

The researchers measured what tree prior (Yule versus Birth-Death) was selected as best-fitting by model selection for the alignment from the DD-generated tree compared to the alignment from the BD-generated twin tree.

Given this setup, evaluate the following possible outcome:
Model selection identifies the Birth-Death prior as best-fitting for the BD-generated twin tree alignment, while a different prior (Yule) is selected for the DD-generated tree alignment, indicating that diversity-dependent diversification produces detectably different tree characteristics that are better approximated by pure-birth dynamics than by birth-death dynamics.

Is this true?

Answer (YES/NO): NO